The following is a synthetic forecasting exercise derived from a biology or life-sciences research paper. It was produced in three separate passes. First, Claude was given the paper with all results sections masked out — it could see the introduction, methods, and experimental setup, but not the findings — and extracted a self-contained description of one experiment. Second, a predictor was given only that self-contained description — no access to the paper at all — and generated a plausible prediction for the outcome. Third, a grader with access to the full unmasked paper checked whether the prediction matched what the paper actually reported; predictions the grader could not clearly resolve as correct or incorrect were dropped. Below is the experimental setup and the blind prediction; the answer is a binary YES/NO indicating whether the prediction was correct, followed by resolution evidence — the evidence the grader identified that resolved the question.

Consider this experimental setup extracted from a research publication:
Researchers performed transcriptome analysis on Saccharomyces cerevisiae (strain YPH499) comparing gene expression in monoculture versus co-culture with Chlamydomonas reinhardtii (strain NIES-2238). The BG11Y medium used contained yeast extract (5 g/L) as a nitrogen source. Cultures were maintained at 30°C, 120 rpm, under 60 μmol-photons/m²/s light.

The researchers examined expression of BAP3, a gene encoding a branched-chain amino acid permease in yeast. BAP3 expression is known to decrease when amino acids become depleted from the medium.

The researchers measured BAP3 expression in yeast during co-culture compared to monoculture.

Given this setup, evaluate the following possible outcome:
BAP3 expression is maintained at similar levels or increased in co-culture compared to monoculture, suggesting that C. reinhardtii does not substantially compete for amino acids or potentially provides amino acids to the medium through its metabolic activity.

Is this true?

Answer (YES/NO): NO